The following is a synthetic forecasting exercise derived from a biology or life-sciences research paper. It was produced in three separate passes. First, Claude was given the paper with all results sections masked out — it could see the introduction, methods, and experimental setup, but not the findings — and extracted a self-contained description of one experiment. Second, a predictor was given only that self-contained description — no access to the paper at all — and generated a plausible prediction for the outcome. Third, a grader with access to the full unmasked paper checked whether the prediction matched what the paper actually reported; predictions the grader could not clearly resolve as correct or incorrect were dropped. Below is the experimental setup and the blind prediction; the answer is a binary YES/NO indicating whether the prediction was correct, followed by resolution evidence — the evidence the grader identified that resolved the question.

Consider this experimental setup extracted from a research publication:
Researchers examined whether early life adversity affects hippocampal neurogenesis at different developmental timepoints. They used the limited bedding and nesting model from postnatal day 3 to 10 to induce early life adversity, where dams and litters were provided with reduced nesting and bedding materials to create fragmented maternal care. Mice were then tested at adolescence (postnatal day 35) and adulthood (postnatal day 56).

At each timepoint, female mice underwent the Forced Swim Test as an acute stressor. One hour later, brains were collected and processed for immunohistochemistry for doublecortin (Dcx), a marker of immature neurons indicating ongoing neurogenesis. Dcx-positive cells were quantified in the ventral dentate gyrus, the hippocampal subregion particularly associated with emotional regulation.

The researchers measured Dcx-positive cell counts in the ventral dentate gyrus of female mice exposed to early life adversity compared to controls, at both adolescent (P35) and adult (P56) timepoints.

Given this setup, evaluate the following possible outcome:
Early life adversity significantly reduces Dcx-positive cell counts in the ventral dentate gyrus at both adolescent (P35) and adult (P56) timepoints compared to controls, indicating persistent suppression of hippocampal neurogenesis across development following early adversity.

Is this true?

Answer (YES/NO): NO